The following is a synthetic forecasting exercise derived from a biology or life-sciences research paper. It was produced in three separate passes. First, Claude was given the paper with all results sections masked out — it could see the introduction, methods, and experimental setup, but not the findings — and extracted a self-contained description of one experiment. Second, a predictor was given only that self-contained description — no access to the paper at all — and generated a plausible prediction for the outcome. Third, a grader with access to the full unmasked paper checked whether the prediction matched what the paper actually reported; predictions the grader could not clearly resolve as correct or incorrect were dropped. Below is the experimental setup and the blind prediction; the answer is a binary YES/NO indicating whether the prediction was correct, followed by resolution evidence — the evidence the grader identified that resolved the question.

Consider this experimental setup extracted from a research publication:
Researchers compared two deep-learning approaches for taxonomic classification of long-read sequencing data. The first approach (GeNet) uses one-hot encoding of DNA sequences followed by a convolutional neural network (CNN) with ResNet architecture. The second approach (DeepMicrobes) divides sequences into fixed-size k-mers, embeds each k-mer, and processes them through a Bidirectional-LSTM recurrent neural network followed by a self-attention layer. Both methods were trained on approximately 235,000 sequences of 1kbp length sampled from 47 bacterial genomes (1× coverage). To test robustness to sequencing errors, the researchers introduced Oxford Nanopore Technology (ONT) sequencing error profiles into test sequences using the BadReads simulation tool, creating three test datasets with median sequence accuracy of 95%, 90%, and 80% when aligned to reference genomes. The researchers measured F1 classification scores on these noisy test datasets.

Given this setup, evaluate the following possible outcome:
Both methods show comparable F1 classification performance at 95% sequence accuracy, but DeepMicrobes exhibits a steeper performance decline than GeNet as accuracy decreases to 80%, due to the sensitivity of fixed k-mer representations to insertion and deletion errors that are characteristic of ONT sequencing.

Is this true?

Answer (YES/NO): NO